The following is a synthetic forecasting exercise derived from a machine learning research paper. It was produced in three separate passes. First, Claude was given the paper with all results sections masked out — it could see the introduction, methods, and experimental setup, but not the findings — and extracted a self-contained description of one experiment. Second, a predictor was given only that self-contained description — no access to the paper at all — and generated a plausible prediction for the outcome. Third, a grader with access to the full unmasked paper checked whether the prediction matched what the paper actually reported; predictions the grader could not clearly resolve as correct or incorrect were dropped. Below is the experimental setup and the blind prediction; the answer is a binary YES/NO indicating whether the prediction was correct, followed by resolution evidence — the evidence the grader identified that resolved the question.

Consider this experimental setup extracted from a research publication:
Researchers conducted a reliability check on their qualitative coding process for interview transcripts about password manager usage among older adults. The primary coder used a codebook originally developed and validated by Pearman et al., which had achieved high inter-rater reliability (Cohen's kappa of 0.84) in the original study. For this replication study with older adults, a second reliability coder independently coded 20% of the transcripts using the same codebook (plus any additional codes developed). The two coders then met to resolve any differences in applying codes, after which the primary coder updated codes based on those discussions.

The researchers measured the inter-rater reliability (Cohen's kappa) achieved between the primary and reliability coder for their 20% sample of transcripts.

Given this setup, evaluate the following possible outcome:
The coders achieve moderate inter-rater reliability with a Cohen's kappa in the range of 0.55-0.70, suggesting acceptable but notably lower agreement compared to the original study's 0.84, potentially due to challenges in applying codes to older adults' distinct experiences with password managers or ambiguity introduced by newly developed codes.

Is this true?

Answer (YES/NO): NO